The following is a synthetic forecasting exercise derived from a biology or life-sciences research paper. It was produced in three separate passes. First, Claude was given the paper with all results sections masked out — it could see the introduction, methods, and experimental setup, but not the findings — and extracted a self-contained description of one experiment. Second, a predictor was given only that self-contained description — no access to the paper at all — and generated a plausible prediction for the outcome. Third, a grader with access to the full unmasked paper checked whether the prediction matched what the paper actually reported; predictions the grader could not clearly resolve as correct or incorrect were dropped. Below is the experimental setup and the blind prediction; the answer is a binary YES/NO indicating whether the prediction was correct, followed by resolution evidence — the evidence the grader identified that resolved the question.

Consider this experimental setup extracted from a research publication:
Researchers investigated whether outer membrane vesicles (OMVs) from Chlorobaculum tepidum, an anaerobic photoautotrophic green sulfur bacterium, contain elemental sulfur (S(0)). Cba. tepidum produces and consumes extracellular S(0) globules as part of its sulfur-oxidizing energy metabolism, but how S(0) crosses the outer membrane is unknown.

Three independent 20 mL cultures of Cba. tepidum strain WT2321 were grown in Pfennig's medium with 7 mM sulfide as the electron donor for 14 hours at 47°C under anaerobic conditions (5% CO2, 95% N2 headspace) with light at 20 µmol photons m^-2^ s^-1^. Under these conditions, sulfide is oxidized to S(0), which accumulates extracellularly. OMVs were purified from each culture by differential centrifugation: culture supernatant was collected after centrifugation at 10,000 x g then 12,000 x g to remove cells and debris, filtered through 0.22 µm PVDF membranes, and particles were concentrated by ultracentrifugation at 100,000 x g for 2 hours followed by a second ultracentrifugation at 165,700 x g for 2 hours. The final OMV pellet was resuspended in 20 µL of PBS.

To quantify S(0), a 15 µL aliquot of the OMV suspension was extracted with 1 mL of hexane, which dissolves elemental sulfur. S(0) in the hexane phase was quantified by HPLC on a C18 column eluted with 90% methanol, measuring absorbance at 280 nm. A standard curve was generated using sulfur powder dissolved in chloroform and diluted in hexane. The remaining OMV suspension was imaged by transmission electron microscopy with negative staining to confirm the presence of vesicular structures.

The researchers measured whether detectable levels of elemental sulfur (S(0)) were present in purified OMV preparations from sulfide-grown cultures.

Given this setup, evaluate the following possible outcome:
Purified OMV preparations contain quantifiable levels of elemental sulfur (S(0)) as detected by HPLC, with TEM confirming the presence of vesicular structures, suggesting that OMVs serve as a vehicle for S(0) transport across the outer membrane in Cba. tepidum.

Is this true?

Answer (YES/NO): YES